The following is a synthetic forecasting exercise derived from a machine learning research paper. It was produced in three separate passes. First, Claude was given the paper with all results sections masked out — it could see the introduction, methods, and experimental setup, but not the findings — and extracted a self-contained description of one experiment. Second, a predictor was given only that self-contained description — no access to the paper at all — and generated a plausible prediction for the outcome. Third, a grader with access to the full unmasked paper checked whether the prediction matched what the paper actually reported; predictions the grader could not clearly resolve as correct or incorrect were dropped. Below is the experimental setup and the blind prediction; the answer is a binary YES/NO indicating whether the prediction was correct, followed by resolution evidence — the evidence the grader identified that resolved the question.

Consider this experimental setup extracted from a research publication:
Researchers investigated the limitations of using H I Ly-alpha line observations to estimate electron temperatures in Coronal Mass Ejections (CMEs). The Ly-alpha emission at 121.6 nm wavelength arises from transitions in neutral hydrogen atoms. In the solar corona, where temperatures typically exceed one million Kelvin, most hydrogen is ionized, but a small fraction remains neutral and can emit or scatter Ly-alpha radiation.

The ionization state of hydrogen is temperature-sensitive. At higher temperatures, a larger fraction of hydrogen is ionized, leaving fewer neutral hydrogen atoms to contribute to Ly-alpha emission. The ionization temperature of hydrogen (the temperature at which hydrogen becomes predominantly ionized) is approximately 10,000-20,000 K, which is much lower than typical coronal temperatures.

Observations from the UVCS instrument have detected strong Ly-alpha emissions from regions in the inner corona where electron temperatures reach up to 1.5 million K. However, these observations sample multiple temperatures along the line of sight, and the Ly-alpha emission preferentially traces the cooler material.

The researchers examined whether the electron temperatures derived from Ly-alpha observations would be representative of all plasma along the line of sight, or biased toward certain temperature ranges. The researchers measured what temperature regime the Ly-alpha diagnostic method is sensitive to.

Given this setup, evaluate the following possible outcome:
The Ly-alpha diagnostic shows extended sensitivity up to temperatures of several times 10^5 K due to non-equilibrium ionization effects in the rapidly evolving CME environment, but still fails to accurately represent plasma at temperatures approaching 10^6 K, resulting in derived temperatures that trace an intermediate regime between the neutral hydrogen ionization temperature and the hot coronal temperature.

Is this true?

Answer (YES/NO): NO